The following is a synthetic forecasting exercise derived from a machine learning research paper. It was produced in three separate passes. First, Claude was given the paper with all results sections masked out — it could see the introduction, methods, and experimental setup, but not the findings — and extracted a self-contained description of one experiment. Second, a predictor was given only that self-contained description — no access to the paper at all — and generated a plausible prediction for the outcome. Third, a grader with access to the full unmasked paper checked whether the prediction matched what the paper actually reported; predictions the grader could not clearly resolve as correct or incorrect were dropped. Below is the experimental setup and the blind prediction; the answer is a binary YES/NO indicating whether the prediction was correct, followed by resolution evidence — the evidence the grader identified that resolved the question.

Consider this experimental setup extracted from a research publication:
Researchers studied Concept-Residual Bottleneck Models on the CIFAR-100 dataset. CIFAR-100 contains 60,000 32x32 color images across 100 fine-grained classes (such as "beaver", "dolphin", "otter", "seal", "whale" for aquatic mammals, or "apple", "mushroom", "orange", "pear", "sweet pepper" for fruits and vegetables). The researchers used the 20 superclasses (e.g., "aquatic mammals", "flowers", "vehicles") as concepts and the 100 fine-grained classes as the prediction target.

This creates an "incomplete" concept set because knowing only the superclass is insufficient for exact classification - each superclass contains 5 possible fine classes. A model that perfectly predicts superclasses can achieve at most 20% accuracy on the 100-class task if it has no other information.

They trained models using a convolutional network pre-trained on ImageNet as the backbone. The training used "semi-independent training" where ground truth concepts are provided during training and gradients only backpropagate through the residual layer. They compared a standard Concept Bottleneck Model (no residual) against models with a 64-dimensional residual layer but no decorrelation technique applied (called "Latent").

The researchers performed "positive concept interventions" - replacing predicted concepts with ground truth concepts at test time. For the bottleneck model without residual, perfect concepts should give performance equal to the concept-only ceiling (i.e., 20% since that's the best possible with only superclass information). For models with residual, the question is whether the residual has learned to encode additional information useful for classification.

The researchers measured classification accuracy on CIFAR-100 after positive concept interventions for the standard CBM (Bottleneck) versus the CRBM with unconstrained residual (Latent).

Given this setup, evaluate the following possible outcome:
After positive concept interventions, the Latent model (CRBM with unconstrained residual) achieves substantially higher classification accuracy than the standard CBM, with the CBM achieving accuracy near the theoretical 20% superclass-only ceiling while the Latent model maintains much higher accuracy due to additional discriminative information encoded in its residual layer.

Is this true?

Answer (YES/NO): YES